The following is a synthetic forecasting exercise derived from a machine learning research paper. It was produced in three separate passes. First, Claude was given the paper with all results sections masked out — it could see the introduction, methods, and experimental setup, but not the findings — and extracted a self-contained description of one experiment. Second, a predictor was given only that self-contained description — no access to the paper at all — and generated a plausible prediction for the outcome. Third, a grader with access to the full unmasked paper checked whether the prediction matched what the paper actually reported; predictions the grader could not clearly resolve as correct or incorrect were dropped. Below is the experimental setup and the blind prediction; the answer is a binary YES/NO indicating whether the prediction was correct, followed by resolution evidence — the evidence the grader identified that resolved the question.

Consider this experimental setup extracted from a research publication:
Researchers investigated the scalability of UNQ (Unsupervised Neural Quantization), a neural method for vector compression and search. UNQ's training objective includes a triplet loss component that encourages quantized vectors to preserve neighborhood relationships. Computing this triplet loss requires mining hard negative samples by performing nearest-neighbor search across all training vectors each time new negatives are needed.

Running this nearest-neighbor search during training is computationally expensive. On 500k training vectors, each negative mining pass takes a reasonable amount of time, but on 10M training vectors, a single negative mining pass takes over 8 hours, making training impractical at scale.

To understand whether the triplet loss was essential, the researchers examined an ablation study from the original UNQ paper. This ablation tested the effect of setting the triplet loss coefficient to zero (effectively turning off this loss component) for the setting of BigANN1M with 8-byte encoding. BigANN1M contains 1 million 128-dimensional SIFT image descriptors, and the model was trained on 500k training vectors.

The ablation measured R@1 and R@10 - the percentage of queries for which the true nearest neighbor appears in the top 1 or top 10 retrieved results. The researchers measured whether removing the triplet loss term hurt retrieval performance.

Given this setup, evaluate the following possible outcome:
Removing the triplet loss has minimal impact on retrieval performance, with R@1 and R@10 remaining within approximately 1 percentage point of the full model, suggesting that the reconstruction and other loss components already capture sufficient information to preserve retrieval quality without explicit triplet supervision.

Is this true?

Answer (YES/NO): NO